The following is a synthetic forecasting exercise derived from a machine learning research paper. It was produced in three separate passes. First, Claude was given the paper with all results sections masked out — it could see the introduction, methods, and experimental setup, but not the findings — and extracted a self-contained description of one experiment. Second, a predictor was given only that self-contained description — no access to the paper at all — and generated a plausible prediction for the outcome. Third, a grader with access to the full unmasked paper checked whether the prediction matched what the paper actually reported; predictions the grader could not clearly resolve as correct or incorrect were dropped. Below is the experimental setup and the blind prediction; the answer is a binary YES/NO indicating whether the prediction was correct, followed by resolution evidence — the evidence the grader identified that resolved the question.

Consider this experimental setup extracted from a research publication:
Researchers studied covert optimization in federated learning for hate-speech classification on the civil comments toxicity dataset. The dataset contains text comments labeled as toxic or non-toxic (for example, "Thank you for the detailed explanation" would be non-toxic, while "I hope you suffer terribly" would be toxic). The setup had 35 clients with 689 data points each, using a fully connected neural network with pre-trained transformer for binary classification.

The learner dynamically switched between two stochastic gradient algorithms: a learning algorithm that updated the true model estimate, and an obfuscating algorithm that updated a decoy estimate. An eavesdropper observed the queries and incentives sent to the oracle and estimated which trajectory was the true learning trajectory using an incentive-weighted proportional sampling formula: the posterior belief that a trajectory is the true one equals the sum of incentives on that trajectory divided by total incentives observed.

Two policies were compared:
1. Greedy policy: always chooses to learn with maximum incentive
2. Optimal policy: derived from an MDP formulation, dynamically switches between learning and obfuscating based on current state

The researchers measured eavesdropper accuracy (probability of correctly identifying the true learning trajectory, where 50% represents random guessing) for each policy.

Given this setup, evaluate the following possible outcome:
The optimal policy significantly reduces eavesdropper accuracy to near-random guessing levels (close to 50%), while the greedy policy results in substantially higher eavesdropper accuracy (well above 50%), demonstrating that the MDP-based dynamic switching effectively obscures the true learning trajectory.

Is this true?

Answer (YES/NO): YES